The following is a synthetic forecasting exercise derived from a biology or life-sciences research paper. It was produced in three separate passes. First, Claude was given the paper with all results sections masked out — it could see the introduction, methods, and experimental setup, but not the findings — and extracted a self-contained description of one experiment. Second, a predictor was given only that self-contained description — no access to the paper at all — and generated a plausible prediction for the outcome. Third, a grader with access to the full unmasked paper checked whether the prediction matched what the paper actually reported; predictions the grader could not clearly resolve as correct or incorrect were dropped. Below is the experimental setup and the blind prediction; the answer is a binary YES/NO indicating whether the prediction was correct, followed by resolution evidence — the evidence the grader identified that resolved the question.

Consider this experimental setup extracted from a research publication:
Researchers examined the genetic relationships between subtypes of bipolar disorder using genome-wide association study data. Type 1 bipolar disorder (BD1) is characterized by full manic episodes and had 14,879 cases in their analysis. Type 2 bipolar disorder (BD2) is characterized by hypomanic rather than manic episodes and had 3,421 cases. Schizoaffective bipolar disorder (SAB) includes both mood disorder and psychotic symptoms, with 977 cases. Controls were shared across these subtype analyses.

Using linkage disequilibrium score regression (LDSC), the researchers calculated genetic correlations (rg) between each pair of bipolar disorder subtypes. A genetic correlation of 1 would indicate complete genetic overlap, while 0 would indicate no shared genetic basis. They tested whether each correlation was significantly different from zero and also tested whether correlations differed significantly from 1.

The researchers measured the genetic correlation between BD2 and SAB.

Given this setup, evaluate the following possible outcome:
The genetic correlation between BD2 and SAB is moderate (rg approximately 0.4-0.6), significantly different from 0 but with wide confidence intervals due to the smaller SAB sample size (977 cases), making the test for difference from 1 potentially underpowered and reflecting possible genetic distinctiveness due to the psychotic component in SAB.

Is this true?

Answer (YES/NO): NO